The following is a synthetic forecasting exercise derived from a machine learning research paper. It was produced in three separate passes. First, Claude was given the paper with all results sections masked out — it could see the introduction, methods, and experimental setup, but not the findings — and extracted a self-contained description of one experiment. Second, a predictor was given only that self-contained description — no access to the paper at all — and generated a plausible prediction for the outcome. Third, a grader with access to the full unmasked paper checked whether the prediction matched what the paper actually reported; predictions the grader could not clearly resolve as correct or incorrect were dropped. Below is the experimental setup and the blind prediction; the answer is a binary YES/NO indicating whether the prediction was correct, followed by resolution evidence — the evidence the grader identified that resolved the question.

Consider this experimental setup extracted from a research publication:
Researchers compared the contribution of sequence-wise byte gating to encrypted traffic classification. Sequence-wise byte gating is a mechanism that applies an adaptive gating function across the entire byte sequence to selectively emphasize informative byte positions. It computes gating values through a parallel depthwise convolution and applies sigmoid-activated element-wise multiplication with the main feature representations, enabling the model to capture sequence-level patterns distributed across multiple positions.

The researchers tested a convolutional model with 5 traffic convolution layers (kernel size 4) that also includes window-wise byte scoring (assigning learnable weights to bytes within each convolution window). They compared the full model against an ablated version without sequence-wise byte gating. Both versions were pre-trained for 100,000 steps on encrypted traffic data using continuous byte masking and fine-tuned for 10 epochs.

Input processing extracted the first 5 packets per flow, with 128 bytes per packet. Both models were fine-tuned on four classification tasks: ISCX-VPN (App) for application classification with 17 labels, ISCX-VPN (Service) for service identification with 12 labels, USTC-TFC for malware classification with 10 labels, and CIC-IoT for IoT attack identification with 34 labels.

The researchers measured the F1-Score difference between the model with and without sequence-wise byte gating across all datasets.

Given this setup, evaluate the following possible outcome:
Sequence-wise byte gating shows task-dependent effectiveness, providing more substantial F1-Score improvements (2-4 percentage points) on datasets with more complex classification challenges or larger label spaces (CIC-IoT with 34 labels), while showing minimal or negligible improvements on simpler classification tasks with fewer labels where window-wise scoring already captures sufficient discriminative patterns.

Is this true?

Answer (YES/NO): NO